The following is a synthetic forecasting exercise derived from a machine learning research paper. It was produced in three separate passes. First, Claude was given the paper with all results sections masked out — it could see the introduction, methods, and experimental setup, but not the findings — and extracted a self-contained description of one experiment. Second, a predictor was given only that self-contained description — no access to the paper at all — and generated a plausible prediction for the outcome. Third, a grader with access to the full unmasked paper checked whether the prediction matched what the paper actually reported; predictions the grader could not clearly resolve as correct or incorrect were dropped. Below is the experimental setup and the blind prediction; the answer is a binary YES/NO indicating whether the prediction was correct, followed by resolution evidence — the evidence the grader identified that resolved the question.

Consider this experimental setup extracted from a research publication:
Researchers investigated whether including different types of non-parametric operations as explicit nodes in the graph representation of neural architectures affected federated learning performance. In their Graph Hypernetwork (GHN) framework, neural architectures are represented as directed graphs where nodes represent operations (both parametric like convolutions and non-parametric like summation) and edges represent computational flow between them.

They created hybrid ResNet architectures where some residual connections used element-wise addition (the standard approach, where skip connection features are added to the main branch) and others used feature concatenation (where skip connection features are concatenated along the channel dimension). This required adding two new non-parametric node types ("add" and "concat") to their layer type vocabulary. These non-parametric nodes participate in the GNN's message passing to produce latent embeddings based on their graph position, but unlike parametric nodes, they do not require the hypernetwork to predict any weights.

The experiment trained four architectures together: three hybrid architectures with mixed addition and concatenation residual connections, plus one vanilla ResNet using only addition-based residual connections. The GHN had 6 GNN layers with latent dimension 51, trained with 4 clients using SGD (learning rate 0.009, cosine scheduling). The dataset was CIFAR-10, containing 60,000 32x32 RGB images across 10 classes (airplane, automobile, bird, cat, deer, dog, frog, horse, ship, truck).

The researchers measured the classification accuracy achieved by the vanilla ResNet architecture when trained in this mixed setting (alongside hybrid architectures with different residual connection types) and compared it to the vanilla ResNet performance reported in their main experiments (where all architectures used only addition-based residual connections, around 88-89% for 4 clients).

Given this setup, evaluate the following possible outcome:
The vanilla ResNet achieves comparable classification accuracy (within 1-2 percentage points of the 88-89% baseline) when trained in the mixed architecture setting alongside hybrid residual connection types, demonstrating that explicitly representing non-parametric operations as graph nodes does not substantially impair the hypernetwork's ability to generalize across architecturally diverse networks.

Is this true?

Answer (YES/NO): YES